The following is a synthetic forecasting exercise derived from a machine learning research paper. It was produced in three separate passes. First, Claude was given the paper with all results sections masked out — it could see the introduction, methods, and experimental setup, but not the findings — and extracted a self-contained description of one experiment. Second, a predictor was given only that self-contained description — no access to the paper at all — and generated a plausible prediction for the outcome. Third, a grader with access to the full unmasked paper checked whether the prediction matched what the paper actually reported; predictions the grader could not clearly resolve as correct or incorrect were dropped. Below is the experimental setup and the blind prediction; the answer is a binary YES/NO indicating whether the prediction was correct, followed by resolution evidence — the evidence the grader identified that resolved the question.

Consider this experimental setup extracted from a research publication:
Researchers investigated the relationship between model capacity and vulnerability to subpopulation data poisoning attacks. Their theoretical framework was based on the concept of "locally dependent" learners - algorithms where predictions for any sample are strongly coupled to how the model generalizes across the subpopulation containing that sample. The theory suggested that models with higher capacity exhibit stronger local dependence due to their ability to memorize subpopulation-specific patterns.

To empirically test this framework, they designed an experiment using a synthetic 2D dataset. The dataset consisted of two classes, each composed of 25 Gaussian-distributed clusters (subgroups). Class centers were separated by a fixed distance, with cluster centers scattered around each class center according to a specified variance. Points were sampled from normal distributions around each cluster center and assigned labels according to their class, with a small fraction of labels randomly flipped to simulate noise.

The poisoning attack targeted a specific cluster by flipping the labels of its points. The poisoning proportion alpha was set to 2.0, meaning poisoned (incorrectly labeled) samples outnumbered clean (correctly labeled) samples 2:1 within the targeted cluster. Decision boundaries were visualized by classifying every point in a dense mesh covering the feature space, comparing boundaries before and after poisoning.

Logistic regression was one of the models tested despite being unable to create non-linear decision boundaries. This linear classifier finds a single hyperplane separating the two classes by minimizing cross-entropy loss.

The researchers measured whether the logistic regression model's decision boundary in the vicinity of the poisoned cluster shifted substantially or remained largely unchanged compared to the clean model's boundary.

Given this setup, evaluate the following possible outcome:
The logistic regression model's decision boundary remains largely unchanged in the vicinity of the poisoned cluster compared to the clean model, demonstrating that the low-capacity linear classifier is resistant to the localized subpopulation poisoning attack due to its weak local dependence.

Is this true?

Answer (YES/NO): YES